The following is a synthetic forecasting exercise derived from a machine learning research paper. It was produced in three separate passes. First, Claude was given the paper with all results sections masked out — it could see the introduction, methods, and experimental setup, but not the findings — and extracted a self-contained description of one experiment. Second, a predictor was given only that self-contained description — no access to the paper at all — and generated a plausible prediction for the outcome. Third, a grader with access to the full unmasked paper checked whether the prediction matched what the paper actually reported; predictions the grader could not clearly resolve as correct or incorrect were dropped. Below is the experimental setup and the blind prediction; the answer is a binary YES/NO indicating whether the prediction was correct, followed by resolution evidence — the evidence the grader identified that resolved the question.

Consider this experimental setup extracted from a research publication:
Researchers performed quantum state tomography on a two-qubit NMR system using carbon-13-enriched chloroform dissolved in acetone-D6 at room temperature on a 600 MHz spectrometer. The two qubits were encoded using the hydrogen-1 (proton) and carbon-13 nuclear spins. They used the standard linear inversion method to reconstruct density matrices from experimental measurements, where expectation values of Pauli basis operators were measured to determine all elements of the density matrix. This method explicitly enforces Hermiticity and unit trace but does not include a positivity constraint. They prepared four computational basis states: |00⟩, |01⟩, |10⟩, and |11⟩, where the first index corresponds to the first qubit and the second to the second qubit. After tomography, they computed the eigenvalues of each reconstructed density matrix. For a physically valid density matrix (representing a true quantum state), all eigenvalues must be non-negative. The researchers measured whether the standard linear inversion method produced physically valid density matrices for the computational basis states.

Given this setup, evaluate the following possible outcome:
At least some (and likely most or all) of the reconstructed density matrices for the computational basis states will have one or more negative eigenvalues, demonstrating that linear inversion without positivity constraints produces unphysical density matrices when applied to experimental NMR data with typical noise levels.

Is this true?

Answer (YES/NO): YES